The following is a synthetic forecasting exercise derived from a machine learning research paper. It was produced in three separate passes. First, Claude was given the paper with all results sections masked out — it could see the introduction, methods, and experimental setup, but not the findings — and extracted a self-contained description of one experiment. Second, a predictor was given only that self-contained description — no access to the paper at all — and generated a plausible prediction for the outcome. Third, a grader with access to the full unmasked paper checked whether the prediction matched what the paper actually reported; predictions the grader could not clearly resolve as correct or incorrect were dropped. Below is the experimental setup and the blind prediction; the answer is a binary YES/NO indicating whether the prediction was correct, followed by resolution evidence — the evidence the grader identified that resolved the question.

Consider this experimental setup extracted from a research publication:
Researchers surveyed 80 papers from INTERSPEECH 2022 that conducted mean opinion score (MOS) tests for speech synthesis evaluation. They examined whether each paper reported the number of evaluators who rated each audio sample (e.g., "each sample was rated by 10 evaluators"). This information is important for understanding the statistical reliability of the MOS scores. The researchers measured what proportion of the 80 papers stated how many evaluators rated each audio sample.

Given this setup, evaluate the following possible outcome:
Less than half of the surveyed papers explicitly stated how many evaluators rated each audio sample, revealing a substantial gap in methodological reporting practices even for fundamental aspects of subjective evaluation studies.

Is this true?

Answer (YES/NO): YES